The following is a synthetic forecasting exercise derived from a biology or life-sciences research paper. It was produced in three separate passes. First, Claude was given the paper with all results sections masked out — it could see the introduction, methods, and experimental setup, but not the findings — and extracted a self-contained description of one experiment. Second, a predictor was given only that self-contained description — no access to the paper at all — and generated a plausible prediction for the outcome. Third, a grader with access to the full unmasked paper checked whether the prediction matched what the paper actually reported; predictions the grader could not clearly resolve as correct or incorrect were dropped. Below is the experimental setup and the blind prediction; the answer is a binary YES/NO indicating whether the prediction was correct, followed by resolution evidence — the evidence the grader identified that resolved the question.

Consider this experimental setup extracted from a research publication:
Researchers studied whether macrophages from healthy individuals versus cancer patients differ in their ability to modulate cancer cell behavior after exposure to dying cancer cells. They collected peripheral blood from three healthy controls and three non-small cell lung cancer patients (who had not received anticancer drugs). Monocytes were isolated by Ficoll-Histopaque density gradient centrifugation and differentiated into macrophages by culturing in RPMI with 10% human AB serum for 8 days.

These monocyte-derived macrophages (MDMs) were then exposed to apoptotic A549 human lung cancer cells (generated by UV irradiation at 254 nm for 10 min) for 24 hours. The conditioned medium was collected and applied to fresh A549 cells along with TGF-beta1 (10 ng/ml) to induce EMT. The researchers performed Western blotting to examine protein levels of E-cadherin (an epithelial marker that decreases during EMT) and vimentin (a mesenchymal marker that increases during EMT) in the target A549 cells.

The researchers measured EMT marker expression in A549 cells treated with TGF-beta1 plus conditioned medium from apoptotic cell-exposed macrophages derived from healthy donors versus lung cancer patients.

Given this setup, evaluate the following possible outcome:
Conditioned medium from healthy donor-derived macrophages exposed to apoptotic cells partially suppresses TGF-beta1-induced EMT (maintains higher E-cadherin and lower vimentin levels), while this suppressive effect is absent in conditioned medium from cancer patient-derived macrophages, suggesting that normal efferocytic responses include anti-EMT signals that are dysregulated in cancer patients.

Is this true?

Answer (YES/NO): NO